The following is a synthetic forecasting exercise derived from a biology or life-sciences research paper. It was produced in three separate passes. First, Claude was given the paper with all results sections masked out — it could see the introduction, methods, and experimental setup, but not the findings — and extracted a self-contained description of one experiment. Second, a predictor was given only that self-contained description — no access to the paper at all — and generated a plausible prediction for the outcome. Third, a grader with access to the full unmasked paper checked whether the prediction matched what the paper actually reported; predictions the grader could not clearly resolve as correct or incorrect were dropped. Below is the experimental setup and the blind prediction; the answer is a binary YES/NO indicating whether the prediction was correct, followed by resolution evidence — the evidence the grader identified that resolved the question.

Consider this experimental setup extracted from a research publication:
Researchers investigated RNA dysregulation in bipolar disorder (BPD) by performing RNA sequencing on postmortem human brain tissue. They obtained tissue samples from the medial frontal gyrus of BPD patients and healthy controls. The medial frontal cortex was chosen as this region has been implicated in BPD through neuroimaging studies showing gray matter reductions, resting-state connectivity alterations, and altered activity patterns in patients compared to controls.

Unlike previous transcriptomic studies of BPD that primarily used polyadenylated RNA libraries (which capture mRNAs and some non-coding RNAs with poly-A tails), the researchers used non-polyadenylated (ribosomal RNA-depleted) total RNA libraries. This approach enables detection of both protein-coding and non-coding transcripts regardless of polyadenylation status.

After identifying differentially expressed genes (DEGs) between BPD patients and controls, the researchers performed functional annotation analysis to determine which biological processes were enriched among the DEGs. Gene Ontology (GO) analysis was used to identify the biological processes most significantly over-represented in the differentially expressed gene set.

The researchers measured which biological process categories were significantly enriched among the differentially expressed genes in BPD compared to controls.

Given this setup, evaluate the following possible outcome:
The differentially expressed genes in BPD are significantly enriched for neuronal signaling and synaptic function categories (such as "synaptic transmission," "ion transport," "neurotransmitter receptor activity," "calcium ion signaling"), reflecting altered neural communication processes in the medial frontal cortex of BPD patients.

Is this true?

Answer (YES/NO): NO